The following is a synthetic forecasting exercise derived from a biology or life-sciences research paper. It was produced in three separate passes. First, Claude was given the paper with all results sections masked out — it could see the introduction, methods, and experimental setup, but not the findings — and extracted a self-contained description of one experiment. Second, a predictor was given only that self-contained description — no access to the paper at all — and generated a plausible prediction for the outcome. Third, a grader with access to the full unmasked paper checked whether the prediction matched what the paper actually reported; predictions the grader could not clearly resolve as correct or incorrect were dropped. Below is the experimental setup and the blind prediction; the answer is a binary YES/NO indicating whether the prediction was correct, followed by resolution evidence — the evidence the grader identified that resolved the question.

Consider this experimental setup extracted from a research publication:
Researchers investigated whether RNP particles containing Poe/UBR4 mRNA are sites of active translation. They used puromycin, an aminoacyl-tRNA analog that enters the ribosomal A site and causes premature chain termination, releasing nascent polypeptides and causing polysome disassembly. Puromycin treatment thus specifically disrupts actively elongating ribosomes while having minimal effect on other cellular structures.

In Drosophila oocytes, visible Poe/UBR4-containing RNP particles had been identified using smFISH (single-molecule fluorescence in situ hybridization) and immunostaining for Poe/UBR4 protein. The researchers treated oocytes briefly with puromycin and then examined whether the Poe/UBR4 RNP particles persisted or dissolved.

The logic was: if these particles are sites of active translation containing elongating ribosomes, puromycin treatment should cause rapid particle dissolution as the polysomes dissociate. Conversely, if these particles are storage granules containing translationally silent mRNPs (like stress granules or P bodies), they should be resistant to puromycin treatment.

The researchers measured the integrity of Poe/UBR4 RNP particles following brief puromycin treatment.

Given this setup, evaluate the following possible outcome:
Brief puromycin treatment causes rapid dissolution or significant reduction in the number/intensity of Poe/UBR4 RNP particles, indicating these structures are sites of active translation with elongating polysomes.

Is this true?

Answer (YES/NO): YES